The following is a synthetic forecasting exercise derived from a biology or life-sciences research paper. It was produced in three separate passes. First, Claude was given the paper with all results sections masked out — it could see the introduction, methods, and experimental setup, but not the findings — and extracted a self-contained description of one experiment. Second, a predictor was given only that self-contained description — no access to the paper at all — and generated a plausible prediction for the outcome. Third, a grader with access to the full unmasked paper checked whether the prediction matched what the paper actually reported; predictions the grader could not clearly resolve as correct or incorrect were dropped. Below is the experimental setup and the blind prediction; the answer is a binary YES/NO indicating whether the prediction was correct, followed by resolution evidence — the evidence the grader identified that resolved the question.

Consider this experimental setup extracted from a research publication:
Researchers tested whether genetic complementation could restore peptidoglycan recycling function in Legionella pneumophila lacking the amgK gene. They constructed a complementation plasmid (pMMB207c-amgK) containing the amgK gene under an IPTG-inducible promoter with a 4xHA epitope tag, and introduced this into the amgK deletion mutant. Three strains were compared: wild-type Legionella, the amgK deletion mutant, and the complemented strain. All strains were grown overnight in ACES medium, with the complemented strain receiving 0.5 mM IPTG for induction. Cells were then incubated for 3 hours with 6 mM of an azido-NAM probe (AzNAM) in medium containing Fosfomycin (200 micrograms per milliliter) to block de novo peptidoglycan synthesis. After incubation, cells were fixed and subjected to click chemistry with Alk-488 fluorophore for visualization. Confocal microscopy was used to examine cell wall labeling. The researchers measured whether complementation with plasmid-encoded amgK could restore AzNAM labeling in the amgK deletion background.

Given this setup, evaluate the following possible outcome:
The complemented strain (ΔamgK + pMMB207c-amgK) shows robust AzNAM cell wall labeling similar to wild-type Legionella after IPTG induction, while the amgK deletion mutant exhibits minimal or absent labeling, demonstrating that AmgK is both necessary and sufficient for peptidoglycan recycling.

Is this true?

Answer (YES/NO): YES